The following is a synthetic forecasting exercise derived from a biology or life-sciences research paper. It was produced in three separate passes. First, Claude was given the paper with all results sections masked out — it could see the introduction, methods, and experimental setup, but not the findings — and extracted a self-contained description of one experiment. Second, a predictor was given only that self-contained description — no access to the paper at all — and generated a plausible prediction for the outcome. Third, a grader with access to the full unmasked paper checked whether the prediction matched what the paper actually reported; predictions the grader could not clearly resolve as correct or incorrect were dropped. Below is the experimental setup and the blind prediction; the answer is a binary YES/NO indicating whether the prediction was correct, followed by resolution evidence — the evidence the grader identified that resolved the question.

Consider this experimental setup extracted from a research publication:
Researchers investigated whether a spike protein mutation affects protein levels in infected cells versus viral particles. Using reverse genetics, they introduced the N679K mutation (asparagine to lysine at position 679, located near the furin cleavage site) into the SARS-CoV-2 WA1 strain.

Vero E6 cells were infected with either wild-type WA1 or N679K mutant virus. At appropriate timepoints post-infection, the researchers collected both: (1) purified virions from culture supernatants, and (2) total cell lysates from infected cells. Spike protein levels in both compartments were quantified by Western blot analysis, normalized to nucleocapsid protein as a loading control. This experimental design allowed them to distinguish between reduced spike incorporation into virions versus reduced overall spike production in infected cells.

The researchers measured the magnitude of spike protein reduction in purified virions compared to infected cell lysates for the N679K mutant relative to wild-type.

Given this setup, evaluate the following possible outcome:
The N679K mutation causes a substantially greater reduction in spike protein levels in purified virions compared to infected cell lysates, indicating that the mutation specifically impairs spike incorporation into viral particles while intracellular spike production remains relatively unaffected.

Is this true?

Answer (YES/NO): NO